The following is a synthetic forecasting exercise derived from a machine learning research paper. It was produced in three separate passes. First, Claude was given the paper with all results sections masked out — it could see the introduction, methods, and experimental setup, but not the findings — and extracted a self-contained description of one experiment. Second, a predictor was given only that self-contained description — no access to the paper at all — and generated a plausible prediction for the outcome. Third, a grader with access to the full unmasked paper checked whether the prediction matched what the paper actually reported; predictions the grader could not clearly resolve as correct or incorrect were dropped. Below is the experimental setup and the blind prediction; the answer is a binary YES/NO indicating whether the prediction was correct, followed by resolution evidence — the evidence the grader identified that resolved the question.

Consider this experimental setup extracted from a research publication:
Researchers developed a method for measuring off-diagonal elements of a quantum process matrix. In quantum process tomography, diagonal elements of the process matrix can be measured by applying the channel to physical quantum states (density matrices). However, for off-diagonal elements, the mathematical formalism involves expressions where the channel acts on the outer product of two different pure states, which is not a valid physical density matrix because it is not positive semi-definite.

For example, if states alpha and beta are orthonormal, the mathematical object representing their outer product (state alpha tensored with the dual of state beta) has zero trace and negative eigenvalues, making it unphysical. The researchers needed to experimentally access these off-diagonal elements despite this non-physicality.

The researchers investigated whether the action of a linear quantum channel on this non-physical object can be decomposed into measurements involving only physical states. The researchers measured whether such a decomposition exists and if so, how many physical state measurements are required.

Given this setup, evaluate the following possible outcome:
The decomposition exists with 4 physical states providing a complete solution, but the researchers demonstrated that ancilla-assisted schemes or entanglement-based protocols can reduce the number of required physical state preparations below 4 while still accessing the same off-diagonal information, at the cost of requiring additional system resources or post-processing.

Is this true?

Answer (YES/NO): NO